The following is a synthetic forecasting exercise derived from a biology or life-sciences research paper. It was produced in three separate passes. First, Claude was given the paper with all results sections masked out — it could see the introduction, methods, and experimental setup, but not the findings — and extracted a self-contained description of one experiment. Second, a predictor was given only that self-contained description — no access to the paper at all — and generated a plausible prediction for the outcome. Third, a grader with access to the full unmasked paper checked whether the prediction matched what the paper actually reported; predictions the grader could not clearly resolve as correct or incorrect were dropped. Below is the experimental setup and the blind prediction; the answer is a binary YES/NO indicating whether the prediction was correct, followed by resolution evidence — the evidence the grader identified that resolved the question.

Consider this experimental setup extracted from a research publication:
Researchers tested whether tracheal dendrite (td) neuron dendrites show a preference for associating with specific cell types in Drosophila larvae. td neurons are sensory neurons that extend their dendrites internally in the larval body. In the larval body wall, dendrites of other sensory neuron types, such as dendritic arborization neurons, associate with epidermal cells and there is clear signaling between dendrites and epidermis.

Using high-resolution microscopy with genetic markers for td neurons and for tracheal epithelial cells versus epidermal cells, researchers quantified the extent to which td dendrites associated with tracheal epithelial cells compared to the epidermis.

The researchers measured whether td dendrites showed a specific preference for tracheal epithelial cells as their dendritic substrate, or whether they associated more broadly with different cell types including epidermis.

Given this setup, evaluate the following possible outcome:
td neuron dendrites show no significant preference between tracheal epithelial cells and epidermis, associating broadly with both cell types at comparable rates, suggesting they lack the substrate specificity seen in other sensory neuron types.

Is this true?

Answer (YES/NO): NO